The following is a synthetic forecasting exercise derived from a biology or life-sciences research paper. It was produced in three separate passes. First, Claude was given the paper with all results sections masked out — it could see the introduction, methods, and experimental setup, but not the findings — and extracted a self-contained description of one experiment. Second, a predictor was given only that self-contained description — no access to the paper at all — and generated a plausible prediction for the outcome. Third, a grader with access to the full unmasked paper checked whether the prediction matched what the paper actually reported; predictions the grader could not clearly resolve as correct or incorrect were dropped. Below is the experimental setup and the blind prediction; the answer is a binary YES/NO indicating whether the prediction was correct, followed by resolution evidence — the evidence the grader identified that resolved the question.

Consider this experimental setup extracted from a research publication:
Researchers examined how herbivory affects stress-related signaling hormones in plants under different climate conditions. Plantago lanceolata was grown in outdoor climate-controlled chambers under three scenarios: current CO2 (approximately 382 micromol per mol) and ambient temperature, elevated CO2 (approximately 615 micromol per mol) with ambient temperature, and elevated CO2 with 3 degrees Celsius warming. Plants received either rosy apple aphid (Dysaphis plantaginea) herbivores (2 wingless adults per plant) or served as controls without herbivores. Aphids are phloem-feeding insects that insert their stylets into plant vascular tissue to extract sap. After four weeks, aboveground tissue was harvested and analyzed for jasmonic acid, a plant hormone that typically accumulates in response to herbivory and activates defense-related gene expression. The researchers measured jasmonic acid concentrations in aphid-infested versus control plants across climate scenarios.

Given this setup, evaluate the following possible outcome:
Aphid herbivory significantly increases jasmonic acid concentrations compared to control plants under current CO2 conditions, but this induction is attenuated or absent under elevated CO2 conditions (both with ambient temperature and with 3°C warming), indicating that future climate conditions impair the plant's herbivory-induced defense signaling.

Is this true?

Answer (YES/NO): NO